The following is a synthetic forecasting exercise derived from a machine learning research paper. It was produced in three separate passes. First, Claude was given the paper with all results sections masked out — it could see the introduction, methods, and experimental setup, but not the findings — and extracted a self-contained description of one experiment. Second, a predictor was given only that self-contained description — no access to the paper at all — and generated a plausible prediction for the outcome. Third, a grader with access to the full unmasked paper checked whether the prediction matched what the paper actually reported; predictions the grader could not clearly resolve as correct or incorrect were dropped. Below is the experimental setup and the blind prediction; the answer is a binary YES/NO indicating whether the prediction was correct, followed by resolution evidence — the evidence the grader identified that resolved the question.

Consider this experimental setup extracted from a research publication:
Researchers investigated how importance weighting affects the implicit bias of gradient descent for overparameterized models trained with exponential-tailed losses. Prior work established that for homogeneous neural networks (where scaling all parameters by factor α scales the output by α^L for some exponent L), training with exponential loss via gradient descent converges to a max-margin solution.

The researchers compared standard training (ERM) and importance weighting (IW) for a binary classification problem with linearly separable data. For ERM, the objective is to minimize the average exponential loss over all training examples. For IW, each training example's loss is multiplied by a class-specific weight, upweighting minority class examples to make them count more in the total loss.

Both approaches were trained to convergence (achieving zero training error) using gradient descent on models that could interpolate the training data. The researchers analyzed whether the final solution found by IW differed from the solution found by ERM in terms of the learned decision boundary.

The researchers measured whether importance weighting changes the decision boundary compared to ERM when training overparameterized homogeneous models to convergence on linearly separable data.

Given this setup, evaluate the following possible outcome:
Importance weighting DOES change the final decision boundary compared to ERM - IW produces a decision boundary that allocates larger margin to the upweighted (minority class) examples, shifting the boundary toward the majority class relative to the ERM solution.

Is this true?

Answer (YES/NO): NO